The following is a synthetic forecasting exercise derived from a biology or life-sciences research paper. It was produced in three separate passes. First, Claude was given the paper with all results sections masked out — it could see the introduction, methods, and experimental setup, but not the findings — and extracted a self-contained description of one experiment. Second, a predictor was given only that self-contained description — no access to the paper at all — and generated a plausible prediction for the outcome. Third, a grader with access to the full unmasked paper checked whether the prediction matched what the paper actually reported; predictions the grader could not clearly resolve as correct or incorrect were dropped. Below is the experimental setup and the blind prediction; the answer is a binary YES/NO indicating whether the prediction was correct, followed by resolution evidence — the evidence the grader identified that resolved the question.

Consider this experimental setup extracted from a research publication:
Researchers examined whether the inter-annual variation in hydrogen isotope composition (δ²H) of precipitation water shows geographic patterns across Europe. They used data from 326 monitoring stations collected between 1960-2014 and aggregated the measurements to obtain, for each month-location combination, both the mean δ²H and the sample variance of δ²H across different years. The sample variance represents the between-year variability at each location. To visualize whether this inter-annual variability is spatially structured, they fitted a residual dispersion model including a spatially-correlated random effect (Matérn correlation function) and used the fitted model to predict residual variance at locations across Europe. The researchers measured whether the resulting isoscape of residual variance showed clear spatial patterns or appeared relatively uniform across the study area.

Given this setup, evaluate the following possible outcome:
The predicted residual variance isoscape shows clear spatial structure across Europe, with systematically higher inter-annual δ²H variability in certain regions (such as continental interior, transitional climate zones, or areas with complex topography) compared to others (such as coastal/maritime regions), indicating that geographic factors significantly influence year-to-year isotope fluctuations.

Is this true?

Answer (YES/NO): YES